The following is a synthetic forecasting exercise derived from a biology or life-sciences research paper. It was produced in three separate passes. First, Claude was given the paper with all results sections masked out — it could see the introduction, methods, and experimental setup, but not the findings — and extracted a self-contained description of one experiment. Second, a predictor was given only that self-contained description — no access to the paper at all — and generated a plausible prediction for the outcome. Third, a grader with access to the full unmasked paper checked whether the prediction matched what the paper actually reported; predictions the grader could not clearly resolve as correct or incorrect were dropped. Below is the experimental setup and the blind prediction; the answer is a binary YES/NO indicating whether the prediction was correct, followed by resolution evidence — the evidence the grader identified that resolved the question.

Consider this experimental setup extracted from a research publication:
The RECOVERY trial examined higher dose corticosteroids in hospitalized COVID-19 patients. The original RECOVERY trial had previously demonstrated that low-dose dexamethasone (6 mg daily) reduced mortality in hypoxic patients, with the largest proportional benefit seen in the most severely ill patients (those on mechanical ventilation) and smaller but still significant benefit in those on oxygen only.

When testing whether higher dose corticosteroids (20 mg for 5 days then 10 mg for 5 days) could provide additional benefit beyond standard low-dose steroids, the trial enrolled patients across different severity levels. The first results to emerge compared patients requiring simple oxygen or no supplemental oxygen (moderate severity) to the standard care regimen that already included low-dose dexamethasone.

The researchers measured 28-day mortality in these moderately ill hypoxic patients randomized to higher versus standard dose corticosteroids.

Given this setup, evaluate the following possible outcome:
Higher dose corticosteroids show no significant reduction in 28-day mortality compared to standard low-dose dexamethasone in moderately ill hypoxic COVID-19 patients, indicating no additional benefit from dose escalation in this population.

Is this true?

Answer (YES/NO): NO